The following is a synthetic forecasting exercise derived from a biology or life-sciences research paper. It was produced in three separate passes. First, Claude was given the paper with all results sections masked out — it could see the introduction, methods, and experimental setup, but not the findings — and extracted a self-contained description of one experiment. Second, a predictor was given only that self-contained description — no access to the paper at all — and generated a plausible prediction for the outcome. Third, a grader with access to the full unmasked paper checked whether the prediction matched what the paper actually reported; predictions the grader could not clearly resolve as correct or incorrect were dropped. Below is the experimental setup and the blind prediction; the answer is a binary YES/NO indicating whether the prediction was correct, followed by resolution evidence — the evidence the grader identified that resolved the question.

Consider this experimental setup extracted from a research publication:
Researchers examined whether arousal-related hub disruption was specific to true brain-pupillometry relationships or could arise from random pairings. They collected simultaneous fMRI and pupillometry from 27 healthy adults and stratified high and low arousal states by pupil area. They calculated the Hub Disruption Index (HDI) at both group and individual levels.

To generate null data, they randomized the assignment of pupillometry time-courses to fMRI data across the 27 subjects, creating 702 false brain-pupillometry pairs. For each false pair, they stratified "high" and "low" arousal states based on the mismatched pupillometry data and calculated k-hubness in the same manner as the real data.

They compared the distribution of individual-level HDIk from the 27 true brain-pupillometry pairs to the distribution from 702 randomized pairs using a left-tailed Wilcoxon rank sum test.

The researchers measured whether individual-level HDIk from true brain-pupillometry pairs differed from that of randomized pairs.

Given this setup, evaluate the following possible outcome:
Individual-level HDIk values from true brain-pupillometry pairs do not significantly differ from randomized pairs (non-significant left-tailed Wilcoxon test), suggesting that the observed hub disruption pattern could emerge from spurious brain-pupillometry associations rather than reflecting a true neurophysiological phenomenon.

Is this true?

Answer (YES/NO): NO